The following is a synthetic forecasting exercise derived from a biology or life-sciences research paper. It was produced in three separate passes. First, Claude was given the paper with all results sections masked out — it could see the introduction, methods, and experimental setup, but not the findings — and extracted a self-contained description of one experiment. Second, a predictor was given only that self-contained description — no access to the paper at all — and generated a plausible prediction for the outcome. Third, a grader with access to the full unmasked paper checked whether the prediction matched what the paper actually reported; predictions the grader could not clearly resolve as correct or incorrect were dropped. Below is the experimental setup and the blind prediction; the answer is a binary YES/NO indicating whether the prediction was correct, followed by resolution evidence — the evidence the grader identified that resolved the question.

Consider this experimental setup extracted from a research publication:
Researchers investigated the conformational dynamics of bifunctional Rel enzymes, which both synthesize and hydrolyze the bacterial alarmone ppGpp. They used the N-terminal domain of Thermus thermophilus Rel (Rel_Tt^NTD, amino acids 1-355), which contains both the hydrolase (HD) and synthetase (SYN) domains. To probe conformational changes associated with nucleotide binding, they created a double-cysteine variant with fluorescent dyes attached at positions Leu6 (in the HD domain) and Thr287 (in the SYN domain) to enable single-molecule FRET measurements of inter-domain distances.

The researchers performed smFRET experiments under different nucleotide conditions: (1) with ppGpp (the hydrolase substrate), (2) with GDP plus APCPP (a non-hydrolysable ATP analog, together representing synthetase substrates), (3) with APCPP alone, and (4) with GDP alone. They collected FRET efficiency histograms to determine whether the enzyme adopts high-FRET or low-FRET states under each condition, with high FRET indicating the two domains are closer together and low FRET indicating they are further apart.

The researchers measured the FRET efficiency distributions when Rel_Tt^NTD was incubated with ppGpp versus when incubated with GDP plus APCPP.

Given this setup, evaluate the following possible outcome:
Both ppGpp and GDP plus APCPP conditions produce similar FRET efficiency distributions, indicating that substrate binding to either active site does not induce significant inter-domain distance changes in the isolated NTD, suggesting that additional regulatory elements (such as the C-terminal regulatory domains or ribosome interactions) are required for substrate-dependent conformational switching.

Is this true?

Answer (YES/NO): NO